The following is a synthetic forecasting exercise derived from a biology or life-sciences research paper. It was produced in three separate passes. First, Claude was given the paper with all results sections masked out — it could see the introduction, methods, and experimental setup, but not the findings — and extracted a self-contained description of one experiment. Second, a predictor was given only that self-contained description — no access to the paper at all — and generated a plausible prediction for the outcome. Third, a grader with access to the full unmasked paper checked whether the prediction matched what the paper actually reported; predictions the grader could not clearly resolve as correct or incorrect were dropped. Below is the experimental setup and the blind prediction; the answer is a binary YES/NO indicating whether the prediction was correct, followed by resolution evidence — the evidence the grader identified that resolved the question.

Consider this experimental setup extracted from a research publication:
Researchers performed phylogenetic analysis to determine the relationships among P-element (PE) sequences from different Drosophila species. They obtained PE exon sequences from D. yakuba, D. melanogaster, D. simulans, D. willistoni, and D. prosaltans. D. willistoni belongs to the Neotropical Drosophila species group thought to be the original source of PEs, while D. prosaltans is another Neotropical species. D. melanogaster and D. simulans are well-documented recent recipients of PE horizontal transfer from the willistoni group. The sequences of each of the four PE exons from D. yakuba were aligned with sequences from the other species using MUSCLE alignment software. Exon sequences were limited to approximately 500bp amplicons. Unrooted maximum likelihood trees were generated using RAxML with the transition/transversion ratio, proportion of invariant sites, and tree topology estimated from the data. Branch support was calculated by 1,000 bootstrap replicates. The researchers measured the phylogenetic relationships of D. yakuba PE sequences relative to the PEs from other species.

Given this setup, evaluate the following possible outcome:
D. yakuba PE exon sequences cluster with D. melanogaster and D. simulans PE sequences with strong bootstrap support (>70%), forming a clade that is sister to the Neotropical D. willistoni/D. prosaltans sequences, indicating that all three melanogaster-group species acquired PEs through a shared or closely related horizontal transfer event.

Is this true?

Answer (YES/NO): NO